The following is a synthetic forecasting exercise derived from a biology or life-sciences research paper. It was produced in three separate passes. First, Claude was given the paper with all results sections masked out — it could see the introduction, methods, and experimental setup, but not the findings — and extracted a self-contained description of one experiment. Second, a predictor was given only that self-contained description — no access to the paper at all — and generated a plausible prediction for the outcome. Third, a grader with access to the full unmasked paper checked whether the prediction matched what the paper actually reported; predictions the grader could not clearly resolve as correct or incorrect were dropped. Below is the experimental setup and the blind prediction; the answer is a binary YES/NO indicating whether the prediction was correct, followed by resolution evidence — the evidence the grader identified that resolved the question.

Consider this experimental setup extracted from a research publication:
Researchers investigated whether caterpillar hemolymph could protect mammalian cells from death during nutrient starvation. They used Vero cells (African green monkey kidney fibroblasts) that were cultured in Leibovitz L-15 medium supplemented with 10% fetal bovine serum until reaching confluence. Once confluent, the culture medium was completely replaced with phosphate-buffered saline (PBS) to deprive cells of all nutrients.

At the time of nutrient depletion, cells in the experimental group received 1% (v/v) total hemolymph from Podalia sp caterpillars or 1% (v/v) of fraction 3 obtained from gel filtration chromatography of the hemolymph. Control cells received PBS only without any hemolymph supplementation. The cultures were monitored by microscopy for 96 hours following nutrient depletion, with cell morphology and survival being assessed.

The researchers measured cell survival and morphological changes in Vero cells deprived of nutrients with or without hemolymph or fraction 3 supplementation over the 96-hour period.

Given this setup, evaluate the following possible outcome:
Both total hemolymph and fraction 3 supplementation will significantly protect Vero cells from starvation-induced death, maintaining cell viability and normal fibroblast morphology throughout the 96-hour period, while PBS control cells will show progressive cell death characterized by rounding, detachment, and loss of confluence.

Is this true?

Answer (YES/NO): YES